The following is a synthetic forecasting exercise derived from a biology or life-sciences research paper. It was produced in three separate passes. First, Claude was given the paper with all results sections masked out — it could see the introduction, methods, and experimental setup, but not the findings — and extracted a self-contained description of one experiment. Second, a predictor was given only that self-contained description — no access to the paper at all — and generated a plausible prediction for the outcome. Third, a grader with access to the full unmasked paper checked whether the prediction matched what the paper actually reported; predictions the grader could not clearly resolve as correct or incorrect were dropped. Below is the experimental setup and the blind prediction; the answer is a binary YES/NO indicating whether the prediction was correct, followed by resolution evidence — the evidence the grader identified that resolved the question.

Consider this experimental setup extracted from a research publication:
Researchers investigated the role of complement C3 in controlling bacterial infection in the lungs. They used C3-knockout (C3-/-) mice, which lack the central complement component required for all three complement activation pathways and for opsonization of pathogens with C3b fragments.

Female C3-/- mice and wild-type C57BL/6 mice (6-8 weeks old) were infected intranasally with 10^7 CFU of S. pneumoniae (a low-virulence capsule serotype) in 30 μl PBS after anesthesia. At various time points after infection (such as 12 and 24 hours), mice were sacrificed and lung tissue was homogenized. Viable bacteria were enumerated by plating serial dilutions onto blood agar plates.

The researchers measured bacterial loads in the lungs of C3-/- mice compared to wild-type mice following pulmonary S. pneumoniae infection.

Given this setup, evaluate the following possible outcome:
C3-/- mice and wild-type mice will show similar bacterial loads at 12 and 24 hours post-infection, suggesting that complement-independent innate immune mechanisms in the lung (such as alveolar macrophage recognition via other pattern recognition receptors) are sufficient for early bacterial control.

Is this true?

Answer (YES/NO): NO